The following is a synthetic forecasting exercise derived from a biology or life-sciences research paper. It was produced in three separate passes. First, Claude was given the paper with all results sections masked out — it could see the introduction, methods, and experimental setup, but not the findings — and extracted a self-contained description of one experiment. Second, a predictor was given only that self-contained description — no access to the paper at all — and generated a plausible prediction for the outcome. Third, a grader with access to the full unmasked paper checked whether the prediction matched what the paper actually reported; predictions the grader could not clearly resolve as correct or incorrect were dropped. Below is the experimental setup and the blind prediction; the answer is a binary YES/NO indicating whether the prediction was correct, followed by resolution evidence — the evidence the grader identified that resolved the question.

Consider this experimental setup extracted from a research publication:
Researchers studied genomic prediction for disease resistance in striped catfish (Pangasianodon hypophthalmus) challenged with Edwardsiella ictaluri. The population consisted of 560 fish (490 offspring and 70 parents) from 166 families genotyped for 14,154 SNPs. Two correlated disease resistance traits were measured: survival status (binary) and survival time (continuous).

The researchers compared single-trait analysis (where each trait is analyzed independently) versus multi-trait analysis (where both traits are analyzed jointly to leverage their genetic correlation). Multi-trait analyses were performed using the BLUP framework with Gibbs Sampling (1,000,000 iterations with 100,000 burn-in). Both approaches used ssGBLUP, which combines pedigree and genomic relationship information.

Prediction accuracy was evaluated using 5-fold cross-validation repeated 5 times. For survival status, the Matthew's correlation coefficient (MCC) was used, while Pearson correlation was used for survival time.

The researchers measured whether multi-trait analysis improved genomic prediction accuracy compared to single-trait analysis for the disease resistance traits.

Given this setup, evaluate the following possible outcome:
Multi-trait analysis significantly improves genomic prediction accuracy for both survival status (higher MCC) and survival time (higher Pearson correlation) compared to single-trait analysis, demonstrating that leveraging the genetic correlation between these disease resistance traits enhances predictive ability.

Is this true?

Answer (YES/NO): NO